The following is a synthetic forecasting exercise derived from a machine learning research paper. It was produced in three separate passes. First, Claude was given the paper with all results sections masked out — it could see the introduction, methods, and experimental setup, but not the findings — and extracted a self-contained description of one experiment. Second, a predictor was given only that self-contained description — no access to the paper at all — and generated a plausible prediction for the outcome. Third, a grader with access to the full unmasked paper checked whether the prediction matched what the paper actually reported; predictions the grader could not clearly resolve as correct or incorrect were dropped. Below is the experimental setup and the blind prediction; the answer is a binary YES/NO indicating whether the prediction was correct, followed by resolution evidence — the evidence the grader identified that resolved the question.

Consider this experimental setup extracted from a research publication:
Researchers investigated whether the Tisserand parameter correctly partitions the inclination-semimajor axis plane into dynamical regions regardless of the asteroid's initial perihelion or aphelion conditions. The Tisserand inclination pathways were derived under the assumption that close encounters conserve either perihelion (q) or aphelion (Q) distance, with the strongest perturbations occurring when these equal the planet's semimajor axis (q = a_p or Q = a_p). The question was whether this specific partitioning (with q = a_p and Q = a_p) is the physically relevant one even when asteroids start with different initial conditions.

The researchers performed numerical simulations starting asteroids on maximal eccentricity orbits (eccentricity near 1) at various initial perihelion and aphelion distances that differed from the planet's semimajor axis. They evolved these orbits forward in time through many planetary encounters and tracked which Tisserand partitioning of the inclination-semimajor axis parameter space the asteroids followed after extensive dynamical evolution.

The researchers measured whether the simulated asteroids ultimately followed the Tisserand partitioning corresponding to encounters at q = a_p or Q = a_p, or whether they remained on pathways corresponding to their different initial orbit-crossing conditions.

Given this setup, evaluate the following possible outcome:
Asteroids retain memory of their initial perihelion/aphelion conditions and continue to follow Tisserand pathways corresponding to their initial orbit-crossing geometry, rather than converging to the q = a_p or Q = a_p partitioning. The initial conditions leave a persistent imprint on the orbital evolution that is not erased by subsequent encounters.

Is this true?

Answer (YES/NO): NO